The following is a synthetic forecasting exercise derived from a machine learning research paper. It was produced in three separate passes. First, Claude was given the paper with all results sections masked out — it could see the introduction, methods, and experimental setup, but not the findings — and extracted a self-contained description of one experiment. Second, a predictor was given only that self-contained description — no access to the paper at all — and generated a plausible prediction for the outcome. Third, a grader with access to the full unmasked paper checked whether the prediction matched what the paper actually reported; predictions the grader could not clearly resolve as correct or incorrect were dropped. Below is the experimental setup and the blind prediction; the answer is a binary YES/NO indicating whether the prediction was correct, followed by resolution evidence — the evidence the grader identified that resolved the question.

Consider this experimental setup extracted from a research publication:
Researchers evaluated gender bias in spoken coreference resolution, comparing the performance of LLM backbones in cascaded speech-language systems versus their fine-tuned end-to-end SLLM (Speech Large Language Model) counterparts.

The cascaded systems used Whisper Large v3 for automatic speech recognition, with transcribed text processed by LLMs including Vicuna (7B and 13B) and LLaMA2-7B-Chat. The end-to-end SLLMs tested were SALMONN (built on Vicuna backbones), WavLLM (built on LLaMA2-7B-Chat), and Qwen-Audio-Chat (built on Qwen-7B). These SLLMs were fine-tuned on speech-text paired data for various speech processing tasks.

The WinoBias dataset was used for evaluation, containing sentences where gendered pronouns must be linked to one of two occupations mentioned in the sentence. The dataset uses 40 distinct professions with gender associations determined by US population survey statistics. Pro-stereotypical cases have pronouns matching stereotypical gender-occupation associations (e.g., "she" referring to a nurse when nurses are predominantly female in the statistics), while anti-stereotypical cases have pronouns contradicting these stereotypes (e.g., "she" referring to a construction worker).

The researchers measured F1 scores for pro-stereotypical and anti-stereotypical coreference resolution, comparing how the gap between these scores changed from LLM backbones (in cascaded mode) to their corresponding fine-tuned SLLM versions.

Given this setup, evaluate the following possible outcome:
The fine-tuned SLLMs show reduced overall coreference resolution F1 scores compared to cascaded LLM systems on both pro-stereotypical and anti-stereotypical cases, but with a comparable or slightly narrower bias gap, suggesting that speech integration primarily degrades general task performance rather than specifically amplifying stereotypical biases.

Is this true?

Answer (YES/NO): YES